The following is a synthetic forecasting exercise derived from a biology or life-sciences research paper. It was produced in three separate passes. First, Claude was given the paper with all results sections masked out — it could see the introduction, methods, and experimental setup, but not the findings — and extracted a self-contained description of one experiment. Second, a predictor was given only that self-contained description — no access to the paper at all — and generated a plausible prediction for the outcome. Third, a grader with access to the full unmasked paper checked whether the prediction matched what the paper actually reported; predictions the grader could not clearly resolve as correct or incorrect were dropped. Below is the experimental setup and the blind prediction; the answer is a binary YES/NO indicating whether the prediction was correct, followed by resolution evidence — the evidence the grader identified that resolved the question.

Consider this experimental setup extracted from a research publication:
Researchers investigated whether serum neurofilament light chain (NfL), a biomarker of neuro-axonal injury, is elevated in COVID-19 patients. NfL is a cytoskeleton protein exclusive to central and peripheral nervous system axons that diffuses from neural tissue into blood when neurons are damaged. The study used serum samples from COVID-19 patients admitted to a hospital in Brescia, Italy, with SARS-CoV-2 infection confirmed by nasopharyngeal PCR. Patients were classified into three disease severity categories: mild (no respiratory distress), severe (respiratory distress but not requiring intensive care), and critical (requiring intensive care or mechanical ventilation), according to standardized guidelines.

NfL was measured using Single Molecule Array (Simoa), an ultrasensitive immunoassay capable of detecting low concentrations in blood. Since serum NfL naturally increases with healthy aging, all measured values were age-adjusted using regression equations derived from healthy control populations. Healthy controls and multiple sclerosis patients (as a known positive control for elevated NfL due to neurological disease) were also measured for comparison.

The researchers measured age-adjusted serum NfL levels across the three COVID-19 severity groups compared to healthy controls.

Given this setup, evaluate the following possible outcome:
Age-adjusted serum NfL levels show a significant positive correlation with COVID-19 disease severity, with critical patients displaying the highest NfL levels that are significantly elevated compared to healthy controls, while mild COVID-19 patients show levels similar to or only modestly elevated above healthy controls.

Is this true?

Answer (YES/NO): YES